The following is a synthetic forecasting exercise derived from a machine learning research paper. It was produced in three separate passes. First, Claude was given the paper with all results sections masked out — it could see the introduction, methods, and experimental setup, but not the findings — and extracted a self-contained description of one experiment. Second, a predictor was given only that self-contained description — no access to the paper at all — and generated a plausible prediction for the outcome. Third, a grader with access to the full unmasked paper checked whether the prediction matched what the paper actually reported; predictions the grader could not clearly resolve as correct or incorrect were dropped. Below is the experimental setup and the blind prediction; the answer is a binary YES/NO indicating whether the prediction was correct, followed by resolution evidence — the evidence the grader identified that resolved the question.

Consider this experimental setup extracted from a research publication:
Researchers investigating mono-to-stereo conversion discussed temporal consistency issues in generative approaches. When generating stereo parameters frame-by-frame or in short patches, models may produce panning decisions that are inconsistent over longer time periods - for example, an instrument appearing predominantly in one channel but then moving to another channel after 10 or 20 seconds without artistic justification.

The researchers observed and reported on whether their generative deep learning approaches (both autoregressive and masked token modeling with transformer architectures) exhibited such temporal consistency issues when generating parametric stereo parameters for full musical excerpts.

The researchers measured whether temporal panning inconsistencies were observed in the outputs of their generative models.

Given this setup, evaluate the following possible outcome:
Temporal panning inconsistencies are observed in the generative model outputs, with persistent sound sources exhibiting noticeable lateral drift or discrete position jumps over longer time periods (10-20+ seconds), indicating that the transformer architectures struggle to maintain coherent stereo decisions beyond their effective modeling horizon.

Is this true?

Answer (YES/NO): YES